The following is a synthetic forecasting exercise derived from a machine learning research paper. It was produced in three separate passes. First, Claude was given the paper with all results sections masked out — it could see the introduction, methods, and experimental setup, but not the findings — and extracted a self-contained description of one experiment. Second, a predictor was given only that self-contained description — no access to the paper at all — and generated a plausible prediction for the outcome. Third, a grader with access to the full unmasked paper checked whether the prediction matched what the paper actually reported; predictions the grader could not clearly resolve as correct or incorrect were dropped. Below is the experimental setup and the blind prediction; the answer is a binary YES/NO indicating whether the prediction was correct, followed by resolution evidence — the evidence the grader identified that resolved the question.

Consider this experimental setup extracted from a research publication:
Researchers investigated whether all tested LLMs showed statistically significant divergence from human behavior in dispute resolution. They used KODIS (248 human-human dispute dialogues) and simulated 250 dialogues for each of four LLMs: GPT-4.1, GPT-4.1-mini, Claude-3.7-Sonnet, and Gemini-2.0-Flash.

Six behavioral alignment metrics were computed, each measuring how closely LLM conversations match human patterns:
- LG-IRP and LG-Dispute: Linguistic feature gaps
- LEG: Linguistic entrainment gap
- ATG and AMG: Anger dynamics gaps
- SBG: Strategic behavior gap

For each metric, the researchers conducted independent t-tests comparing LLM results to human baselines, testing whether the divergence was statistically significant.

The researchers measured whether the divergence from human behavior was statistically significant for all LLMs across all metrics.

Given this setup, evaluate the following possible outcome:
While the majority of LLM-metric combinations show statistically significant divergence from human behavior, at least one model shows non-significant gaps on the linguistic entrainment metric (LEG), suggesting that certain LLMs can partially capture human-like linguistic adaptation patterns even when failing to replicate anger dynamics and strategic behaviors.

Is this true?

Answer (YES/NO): NO